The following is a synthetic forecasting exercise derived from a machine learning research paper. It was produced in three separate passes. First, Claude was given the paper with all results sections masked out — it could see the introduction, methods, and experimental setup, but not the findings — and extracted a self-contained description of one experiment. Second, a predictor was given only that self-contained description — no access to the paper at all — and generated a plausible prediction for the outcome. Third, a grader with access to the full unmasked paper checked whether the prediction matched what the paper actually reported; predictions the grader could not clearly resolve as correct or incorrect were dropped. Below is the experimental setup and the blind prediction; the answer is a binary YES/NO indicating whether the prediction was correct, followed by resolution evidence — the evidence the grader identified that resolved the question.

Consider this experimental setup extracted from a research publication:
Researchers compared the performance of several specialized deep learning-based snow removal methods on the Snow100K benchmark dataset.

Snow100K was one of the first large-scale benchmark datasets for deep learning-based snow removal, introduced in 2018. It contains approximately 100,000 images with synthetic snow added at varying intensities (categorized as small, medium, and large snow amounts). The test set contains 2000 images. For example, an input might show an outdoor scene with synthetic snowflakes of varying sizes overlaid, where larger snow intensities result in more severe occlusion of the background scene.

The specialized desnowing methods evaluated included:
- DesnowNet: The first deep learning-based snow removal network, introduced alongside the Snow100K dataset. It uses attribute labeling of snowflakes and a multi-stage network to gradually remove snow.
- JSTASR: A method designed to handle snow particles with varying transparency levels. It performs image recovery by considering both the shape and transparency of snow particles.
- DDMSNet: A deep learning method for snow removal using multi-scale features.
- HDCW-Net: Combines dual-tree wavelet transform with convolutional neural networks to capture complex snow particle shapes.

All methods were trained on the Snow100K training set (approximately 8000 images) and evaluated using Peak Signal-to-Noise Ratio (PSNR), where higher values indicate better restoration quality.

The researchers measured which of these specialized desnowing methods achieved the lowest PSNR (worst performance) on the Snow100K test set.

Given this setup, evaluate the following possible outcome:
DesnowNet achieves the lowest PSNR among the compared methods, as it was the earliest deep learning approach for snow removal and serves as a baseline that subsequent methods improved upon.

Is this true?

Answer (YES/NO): NO